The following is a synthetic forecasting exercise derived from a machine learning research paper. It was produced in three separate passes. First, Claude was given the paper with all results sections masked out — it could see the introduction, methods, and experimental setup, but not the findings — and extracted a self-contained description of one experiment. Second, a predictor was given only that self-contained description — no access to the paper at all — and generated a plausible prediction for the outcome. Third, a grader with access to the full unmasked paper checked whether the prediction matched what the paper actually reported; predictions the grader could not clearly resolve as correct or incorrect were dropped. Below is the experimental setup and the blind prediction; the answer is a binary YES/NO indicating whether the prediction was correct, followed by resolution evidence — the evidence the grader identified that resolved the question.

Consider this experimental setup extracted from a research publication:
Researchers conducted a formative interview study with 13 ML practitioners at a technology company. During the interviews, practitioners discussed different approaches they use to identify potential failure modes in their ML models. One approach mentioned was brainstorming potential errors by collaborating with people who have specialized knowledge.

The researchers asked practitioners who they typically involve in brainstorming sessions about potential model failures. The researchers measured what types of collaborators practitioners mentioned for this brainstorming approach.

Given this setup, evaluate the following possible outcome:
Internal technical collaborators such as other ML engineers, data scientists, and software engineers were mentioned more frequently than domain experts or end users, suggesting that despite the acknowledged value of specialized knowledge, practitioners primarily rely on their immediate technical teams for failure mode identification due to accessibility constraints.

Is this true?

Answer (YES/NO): NO